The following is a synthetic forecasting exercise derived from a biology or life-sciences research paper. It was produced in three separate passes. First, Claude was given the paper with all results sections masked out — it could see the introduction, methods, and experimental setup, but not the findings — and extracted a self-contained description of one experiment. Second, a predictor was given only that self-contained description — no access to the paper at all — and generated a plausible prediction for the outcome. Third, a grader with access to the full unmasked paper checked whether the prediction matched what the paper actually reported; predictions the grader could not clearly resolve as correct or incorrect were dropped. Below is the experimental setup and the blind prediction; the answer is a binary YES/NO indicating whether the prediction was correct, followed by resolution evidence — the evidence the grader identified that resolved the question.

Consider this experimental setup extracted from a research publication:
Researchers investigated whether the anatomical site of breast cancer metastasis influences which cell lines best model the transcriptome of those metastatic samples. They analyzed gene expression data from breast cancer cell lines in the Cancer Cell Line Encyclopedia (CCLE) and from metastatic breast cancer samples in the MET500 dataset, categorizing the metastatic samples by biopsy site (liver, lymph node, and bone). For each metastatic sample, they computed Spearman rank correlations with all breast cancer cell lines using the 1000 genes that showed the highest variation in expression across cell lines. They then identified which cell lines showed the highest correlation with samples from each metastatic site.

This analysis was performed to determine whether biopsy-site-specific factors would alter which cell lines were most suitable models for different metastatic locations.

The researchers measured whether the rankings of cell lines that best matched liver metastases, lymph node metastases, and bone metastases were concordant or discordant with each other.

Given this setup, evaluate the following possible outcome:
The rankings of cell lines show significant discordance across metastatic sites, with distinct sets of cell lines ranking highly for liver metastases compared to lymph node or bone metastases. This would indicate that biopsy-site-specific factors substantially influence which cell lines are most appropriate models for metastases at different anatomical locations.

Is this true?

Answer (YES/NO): NO